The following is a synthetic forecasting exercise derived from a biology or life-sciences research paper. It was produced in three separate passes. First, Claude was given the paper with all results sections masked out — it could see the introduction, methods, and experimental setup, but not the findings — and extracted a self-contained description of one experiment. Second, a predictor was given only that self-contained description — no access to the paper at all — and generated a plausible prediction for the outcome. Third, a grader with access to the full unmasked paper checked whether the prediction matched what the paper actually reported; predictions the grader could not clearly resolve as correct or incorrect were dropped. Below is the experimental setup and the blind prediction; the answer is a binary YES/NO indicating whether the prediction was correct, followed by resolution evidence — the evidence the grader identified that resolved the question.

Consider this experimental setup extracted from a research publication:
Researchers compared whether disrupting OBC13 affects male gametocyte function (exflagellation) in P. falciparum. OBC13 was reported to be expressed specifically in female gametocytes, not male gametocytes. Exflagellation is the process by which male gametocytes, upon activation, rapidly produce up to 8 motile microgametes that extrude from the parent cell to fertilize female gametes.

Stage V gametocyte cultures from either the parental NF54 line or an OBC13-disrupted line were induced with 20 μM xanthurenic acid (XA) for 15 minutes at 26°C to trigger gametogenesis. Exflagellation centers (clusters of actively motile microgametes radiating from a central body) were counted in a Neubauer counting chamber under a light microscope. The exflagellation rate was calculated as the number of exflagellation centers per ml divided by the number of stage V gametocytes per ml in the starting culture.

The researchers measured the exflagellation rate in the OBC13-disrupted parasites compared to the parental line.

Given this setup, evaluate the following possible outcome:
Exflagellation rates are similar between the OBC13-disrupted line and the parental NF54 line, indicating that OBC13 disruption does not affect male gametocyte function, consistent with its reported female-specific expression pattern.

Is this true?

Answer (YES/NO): YES